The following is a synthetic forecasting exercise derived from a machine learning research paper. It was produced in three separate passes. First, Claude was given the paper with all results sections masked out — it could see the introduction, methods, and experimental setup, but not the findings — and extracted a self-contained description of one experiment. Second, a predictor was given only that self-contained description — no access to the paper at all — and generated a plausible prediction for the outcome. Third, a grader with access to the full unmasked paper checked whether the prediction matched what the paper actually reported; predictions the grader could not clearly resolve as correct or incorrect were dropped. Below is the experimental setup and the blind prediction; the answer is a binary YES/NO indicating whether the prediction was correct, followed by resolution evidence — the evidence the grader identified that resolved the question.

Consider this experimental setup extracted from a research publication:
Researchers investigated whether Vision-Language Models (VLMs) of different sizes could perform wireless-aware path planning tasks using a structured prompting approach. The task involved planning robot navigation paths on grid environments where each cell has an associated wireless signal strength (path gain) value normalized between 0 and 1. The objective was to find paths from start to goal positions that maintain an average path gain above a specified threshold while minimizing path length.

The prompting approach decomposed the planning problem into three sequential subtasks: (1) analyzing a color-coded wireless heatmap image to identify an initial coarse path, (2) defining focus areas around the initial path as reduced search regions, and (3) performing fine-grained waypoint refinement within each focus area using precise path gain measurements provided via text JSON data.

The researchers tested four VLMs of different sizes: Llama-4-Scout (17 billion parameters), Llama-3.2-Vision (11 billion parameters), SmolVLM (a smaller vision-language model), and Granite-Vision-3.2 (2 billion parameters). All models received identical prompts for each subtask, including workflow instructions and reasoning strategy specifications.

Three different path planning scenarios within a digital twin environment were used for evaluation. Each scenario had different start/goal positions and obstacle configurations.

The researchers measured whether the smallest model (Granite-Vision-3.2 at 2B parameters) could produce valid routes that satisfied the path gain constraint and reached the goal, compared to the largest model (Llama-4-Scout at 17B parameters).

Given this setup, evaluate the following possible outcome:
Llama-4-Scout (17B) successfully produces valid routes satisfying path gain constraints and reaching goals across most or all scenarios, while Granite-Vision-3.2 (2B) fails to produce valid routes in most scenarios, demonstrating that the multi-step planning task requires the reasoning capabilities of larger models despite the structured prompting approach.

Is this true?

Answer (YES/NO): NO